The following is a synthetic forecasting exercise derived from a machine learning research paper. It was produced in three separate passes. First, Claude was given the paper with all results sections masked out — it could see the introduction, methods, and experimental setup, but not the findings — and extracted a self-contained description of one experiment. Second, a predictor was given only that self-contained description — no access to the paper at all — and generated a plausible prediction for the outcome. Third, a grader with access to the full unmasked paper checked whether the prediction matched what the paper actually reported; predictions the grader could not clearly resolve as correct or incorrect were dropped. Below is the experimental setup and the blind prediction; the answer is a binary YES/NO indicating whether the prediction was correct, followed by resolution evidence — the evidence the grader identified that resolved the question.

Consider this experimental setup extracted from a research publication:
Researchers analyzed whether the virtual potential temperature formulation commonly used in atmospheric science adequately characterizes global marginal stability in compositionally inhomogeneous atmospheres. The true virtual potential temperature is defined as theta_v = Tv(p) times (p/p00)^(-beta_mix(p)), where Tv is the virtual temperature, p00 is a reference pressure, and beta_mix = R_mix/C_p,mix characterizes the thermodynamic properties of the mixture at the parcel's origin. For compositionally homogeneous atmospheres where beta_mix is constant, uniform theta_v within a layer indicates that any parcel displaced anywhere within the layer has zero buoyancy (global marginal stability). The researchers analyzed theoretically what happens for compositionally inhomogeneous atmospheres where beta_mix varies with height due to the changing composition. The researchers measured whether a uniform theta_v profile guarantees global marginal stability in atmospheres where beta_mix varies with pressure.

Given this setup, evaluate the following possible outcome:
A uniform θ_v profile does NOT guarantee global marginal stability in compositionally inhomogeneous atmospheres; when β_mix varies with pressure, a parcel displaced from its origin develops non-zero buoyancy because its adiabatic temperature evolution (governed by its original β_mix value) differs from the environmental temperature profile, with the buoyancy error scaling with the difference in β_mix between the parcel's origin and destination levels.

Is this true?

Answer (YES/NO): YES